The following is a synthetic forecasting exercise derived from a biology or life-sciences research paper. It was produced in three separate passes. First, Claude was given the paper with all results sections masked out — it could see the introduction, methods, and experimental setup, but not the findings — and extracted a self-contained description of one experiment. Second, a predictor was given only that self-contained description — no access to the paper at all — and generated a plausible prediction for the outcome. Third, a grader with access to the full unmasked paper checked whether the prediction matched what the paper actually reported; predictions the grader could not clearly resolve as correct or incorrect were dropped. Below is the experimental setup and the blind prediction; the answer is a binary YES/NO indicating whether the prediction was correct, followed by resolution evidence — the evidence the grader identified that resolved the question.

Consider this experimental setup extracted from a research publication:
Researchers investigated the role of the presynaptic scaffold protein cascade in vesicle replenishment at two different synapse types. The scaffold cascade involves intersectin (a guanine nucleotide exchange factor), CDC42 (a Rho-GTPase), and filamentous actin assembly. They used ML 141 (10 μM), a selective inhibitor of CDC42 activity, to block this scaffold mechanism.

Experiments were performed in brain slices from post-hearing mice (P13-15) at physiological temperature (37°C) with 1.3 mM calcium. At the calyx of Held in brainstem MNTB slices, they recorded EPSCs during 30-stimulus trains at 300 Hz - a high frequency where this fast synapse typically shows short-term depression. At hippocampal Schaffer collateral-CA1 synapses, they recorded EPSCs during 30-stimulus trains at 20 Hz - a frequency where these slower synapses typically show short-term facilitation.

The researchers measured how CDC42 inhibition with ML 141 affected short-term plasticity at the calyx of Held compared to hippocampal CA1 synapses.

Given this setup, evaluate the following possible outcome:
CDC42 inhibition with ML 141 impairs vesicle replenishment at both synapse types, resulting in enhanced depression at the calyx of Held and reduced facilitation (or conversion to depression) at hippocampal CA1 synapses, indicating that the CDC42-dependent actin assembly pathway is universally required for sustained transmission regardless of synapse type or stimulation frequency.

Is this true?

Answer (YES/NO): NO